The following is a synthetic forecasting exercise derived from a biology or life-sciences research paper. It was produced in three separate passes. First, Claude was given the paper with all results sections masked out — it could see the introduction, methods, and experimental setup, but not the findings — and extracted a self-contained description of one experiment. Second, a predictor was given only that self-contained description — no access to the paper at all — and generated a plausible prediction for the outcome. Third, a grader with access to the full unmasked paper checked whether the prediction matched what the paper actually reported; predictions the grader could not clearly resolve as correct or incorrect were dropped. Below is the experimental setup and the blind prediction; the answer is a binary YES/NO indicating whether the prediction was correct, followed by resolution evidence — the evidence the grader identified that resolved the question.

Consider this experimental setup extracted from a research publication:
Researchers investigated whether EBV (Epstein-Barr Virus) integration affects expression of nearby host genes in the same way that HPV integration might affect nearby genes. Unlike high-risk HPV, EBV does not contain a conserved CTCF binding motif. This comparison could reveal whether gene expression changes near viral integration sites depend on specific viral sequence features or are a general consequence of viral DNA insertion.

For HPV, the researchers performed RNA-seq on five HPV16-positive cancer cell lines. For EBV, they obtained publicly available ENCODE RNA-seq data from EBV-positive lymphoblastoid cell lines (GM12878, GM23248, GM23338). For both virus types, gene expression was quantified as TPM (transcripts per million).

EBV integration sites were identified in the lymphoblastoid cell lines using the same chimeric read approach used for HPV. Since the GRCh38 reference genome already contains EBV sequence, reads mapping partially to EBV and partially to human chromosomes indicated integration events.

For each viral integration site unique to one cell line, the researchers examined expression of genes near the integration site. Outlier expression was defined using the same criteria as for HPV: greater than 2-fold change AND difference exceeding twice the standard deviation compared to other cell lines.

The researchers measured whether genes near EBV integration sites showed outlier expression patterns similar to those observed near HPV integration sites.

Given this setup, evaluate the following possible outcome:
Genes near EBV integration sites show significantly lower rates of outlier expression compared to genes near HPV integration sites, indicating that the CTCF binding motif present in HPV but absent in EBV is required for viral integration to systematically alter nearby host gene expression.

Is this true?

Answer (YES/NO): YES